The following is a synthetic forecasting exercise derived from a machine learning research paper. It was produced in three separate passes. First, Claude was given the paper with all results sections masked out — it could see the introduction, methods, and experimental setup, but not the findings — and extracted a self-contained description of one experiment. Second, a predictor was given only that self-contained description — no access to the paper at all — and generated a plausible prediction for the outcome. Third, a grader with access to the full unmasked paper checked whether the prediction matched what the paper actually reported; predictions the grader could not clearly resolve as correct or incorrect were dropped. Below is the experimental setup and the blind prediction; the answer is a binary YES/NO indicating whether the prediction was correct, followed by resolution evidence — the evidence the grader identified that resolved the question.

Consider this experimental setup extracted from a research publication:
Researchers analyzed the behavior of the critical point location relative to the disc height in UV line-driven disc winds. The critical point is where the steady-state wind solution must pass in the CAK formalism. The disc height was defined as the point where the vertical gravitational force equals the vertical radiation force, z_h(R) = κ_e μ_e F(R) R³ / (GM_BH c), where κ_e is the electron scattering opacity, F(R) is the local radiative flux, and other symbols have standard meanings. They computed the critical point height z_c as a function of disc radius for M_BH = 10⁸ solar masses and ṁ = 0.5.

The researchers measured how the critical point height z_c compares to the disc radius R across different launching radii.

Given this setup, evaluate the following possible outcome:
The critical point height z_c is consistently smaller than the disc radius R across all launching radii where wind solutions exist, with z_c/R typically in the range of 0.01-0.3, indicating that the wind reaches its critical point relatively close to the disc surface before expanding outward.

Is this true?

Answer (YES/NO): NO